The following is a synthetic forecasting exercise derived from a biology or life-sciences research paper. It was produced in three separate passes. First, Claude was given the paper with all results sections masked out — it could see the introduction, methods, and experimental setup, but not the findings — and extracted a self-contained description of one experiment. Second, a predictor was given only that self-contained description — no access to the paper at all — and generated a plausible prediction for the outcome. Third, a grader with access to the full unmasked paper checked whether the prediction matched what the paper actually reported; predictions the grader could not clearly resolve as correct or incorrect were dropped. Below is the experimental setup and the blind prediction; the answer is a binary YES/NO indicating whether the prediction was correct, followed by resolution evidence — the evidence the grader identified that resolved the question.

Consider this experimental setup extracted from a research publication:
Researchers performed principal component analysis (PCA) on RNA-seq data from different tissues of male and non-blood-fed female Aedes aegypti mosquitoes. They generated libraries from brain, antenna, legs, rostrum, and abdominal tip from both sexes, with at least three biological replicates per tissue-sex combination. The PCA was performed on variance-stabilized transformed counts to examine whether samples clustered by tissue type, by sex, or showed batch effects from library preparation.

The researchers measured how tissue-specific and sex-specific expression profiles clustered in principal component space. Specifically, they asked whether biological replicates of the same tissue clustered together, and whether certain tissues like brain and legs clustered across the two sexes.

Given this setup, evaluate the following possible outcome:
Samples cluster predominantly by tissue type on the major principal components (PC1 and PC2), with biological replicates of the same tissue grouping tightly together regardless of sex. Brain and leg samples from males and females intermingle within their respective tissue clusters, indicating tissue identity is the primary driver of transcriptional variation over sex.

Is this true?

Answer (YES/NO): YES